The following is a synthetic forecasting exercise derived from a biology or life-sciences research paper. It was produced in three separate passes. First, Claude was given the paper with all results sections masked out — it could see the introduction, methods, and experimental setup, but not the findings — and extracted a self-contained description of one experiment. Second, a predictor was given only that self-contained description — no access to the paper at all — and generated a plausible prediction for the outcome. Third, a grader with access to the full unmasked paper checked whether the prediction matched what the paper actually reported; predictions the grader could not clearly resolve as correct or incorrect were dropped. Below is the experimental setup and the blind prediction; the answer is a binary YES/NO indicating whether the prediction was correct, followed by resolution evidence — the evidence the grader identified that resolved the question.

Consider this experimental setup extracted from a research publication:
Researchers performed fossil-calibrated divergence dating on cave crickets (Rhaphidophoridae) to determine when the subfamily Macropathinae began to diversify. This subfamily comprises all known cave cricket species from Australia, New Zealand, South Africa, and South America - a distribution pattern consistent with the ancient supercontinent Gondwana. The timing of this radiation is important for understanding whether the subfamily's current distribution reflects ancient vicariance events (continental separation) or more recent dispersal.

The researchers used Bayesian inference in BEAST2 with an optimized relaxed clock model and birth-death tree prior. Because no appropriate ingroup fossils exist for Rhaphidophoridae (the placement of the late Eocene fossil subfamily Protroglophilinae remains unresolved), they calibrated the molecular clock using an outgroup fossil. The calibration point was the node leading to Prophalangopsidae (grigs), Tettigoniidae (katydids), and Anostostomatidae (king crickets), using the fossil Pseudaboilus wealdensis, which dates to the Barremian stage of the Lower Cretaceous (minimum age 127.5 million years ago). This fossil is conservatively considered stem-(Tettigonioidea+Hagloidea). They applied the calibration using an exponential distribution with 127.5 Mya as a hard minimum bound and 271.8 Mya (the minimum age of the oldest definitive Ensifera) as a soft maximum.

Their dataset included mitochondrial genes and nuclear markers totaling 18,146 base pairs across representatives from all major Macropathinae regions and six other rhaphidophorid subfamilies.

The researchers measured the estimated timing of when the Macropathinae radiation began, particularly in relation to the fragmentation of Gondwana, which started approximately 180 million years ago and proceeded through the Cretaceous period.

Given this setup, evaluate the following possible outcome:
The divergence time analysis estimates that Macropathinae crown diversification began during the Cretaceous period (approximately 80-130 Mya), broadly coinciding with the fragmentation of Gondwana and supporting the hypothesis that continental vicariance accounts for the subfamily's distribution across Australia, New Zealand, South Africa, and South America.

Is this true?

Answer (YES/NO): NO